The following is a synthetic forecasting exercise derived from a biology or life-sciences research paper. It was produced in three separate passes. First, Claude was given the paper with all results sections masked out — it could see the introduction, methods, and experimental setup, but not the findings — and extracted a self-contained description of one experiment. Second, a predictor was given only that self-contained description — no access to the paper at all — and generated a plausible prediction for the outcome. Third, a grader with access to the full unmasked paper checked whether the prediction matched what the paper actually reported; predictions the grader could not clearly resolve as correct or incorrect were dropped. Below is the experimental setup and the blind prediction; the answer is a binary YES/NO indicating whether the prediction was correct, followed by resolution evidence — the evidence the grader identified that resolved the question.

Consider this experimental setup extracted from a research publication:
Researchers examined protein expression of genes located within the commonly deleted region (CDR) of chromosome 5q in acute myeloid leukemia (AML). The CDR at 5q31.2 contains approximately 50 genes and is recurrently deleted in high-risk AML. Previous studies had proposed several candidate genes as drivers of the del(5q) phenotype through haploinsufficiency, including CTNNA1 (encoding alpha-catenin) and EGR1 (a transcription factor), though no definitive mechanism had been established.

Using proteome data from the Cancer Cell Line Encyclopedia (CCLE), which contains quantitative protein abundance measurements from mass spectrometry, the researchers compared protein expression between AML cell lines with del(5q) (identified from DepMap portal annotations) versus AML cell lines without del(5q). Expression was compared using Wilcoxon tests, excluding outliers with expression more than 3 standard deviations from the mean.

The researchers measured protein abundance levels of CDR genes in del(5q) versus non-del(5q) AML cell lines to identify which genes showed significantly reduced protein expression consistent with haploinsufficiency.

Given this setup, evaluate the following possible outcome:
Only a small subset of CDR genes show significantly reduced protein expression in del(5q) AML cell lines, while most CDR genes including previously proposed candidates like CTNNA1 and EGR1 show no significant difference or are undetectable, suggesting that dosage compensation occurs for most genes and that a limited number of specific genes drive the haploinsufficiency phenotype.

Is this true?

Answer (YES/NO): YES